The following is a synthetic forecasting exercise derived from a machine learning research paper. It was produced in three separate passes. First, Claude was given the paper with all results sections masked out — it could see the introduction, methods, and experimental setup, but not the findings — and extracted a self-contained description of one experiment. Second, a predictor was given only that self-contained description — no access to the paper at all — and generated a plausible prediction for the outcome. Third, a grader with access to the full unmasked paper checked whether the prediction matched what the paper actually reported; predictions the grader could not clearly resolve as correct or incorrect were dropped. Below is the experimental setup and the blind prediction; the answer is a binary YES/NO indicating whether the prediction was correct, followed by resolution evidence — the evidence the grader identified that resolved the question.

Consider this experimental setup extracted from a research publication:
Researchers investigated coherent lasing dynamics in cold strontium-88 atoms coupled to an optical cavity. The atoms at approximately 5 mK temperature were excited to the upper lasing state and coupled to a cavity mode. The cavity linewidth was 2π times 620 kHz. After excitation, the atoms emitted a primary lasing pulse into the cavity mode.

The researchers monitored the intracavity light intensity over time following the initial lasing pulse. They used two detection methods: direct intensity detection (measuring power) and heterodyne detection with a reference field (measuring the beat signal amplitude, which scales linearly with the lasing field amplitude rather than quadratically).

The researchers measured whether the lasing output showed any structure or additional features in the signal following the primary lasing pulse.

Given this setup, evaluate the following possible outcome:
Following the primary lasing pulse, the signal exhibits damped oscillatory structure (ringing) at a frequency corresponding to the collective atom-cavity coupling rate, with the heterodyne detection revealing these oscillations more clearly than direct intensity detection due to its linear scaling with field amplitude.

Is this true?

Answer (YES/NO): YES